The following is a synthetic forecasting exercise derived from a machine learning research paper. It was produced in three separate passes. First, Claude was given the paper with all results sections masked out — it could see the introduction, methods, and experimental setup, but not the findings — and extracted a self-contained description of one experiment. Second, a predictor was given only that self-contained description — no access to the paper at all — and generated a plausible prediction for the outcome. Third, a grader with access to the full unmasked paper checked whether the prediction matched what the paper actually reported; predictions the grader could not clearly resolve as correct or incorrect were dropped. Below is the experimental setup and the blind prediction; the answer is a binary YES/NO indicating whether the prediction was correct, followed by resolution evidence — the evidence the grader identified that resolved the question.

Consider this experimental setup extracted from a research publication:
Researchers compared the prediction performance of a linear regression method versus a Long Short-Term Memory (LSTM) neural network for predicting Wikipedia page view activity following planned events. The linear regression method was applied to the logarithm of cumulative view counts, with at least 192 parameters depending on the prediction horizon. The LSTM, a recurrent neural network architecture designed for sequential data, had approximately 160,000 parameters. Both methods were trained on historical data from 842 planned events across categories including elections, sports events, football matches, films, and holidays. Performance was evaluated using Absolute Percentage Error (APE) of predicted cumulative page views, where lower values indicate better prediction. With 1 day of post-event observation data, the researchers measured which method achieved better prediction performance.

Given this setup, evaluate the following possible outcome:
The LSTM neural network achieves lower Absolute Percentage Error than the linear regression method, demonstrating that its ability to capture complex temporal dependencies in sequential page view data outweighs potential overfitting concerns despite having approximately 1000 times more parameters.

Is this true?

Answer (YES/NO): NO